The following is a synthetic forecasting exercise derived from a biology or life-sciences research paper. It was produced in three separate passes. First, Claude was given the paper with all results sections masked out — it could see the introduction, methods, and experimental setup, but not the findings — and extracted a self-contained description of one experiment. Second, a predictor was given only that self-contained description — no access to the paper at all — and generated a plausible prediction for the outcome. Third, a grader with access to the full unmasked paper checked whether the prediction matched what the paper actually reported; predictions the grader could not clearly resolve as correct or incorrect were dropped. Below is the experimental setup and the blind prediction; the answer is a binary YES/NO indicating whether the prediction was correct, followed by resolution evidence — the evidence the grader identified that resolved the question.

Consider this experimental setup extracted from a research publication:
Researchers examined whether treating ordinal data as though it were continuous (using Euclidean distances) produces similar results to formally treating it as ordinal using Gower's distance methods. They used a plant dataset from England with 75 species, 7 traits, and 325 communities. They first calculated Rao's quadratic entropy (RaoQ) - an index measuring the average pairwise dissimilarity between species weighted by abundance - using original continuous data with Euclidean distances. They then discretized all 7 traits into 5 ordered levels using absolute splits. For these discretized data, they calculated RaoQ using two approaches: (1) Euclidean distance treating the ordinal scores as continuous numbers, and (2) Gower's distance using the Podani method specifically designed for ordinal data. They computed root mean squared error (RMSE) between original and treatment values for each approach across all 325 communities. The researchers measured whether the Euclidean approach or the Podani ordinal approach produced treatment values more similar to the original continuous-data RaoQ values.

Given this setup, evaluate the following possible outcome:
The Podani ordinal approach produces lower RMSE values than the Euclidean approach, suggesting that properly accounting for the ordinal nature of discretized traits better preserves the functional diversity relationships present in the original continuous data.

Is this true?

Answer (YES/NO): NO